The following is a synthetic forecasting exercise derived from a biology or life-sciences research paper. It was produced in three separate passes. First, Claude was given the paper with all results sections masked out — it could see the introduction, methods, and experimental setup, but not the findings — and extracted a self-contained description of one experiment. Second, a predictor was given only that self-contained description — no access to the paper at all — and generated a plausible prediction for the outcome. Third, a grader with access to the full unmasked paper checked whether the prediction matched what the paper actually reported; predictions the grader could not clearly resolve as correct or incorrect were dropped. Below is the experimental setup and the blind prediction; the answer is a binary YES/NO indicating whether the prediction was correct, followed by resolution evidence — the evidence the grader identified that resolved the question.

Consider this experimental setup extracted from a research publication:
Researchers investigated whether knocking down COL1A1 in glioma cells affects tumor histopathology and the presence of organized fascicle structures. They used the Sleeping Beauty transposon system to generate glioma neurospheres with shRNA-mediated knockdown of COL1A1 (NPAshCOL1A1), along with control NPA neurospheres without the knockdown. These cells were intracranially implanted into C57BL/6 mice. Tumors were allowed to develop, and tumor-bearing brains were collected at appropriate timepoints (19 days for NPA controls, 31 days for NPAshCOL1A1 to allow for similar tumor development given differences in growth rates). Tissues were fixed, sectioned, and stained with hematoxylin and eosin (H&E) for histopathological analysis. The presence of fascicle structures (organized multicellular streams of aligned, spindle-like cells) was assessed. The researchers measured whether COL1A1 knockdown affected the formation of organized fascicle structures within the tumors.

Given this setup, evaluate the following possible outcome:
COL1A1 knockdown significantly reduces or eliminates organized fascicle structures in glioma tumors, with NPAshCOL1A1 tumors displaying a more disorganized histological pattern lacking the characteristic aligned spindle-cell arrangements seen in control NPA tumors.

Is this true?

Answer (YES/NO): YES